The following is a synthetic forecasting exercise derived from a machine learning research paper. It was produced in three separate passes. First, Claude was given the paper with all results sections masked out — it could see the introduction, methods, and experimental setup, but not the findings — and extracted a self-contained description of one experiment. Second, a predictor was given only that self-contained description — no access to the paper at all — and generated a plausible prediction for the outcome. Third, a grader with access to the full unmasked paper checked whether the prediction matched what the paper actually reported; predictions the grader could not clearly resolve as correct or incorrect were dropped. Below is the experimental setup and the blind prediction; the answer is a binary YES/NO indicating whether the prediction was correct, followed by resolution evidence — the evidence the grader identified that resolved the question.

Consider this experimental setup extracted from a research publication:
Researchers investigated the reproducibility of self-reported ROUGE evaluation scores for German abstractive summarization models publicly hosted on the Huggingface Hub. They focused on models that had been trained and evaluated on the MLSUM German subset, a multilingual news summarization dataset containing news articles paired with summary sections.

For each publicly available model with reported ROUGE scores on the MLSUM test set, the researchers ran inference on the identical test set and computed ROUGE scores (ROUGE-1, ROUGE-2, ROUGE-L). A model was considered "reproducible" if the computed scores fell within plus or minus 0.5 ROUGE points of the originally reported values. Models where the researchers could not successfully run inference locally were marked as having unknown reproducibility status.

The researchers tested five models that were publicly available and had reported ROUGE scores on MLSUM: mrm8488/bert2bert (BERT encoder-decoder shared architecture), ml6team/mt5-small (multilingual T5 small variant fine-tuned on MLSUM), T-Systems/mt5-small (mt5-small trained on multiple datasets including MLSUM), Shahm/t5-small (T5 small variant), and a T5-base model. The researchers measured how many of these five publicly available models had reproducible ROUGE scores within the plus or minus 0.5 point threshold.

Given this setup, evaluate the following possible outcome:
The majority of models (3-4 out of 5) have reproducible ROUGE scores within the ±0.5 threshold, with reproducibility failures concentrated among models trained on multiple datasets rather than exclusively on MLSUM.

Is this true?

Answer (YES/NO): NO